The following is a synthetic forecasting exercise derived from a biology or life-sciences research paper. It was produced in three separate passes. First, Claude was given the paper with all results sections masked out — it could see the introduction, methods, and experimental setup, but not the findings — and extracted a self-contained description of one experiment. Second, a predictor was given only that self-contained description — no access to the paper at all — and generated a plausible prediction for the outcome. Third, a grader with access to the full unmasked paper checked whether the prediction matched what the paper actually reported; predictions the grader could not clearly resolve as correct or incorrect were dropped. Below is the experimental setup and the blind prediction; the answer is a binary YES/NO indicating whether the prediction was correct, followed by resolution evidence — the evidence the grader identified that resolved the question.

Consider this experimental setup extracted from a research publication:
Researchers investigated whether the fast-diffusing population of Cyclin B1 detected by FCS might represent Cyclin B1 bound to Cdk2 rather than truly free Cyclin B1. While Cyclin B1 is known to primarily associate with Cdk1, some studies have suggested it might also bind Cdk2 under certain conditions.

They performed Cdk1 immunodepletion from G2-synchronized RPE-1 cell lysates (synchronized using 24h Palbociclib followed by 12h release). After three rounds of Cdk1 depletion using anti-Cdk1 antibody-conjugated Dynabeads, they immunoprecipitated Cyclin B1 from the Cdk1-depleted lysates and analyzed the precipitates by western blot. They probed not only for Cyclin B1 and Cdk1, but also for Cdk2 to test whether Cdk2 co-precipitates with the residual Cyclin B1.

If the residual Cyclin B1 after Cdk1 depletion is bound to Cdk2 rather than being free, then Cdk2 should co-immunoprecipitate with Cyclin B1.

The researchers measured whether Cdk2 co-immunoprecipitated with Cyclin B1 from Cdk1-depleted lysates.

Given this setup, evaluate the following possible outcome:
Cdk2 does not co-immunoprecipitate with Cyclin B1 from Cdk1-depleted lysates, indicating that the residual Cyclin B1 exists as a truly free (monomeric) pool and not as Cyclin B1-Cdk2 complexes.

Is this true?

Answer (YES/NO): YES